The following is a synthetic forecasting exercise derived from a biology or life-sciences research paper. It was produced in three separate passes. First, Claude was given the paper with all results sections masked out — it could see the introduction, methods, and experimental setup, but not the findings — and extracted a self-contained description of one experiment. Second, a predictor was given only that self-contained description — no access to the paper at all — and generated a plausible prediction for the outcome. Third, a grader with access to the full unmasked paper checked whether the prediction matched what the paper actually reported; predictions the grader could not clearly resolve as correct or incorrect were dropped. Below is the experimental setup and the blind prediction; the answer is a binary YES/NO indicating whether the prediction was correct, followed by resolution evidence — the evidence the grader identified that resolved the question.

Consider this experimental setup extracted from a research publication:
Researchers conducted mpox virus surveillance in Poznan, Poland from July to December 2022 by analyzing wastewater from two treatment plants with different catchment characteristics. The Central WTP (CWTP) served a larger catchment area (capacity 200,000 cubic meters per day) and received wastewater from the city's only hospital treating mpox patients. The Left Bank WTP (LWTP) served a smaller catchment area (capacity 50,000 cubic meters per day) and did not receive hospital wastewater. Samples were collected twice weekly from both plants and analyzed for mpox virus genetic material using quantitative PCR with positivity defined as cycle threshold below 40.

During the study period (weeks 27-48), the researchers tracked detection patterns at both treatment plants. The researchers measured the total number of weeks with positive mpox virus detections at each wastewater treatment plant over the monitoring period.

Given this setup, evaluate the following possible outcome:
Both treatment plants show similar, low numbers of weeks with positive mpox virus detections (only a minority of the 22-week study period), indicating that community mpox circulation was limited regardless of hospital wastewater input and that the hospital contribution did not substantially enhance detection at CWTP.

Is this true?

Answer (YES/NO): NO